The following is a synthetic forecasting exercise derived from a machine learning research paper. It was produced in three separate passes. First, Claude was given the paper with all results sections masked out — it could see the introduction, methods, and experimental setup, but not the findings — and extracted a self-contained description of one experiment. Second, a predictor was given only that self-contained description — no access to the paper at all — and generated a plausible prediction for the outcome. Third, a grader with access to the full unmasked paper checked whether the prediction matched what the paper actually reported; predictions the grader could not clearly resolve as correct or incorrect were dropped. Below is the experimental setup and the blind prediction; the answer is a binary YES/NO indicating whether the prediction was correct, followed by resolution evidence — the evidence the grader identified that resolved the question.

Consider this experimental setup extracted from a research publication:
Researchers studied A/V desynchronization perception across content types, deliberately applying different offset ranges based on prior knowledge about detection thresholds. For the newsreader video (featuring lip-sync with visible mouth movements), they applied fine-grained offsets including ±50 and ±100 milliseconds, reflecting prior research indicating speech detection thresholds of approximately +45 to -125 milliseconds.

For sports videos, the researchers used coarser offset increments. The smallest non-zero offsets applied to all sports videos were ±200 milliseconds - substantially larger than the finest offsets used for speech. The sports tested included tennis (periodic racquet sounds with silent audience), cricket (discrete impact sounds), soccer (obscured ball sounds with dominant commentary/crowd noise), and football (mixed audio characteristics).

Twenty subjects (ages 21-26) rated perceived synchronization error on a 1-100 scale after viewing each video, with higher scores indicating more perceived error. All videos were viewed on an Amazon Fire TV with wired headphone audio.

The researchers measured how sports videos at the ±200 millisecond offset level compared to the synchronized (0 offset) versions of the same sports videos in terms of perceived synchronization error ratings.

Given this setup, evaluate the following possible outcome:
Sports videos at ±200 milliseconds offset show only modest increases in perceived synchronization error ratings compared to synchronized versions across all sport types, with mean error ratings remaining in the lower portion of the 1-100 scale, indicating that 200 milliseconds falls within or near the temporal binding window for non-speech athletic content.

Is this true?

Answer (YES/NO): YES